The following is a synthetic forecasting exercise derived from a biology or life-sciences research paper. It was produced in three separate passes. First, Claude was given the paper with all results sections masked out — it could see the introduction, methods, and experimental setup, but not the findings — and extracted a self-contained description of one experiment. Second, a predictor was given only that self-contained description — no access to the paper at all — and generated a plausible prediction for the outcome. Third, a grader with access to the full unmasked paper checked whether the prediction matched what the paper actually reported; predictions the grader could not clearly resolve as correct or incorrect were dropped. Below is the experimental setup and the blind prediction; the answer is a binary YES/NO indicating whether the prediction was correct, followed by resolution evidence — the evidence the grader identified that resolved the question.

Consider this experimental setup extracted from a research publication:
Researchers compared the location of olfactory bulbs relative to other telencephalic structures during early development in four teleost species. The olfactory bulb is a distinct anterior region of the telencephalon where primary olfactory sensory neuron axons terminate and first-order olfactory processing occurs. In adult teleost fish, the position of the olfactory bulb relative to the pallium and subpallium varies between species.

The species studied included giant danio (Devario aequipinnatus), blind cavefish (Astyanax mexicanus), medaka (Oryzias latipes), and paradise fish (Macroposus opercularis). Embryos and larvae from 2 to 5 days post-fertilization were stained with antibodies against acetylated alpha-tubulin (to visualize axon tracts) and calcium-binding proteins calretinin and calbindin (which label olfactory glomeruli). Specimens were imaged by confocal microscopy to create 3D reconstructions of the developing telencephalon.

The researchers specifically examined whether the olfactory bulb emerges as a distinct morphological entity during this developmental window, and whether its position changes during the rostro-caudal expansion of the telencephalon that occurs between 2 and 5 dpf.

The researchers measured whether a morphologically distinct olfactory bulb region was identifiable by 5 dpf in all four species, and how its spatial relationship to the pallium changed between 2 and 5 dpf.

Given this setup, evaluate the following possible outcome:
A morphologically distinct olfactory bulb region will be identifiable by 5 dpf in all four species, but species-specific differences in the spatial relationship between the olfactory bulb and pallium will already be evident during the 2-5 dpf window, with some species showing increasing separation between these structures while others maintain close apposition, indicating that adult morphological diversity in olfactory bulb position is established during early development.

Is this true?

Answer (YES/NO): NO